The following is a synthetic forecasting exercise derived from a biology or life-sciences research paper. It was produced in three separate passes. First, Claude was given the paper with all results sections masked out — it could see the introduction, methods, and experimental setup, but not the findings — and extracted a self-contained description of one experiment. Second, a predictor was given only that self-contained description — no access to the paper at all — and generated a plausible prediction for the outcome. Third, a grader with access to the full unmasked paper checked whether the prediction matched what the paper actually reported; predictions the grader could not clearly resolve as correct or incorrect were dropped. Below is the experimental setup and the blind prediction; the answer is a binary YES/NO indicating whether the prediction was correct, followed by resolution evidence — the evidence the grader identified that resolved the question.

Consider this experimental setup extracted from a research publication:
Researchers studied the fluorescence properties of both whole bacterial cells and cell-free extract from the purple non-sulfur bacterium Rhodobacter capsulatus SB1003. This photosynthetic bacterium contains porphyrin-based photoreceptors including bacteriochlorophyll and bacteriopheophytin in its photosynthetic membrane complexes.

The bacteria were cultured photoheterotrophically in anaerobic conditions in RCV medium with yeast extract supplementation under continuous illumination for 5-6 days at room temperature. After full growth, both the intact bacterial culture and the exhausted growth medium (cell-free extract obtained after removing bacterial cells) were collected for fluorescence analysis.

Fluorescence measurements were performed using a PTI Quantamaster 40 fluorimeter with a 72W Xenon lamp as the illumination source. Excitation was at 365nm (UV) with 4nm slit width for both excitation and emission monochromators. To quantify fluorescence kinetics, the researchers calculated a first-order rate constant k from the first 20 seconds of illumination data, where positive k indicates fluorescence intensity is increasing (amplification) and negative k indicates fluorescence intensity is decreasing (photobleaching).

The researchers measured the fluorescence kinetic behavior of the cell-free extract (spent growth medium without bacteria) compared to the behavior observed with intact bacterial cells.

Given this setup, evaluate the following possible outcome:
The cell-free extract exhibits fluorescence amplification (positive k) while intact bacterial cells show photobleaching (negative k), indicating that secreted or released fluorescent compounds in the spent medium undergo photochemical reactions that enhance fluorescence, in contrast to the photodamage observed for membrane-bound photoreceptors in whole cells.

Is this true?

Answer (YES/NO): NO